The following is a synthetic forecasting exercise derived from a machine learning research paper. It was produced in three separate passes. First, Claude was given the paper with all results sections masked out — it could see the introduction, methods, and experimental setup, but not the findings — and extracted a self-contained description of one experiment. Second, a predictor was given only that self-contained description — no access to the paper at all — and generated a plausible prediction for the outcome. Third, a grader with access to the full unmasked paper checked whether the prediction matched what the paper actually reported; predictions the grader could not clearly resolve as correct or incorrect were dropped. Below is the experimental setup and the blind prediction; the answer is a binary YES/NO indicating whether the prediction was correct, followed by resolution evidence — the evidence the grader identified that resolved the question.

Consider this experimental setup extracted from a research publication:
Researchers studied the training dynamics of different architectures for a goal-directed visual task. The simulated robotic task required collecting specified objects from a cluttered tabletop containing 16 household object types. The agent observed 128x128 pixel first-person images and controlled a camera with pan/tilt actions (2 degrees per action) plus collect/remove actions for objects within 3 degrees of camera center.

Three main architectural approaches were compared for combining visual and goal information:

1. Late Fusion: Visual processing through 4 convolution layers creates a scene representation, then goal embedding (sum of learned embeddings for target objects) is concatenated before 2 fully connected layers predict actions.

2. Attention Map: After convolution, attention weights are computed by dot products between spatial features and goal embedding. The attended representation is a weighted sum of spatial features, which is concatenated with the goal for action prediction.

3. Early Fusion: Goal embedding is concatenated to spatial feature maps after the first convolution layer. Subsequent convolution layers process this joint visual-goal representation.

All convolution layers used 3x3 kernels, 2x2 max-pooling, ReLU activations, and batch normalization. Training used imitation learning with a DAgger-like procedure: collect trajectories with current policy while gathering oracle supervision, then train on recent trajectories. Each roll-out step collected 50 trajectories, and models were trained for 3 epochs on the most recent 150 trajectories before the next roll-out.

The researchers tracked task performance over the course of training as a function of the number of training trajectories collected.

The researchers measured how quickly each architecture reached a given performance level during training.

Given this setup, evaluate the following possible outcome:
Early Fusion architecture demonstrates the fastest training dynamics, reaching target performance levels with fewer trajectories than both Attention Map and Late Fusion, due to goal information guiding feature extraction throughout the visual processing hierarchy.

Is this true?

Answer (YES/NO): YES